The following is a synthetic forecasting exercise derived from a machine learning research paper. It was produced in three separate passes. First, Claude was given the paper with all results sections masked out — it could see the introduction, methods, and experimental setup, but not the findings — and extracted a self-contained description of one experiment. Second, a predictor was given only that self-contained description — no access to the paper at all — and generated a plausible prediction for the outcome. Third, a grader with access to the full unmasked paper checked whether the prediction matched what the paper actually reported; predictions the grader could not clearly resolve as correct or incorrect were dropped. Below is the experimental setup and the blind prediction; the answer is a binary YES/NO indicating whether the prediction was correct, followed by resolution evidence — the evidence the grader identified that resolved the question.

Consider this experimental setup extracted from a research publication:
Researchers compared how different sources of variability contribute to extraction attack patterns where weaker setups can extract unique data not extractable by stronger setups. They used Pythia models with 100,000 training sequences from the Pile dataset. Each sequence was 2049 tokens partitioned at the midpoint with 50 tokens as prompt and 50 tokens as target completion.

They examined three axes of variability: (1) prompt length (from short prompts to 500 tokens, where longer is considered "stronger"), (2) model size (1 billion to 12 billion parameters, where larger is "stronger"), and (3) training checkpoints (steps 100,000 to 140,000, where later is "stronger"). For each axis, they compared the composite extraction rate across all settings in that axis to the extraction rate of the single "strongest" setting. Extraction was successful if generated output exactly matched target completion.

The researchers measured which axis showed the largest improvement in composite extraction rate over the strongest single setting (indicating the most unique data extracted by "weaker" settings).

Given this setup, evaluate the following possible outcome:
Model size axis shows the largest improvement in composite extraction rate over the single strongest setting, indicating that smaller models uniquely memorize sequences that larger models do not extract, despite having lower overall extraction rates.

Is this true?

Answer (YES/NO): NO